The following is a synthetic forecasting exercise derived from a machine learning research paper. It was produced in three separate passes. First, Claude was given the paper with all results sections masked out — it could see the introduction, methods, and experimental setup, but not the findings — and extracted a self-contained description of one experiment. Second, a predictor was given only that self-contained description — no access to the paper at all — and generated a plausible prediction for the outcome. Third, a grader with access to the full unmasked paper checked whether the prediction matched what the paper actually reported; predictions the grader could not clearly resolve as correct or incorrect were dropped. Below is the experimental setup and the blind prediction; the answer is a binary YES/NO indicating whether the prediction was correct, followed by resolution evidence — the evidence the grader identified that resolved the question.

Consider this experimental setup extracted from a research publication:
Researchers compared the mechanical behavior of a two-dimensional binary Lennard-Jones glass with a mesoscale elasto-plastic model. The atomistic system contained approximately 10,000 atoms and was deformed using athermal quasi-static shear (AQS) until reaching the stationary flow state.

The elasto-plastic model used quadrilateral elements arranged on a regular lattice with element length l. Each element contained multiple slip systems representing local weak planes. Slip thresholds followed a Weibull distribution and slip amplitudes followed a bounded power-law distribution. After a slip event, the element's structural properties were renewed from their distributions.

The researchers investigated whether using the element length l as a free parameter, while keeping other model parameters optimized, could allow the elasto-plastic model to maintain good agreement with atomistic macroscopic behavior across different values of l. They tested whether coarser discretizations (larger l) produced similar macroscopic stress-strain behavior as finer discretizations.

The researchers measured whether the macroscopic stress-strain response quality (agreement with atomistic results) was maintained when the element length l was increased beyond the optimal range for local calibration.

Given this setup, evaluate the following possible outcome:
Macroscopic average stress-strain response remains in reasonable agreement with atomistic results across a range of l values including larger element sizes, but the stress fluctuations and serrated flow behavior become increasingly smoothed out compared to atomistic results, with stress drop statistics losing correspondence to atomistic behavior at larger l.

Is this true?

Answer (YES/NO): NO